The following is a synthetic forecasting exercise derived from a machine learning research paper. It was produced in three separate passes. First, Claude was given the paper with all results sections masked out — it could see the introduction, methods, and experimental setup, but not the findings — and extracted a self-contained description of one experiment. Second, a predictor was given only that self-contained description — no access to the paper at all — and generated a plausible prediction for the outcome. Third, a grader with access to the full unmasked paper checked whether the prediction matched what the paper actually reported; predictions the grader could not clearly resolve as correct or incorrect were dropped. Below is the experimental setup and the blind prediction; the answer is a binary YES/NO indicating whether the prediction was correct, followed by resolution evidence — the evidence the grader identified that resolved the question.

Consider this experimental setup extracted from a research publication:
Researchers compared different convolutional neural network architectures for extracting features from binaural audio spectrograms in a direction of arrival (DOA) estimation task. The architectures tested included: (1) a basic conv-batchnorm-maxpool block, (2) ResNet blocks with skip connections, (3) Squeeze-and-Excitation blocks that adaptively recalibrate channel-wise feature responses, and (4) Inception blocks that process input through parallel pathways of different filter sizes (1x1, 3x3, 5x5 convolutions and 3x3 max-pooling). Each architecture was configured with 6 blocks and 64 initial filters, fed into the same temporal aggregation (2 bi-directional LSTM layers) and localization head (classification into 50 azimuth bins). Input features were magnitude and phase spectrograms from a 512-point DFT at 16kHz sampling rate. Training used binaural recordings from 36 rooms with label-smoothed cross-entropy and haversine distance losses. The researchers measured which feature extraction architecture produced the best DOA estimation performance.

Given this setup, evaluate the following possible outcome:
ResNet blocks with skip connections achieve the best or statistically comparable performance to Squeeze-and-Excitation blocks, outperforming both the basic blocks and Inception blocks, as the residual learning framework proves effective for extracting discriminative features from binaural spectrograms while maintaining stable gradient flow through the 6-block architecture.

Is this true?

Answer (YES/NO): NO